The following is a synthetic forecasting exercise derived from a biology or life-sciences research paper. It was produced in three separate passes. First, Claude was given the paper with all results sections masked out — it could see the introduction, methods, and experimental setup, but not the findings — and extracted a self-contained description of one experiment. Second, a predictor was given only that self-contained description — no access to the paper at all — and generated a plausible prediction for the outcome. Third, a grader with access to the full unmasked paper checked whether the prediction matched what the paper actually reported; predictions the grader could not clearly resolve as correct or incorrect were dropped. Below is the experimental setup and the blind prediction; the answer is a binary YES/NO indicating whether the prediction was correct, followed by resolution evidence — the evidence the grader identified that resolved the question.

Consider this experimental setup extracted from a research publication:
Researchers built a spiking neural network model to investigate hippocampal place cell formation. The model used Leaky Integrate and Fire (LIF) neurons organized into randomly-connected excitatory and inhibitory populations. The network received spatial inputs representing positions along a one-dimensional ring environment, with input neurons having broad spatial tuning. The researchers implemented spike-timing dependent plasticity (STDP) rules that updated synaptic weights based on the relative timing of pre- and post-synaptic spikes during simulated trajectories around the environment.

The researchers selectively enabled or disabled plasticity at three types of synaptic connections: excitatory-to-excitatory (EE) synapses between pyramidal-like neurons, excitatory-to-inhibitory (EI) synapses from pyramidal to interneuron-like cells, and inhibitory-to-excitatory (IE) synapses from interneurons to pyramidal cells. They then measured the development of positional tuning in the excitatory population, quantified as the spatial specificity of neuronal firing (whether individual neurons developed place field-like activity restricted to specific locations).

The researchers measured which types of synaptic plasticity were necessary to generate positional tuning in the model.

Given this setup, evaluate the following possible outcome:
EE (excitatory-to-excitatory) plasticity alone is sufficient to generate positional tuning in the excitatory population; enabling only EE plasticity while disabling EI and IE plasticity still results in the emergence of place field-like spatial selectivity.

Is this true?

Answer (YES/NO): NO